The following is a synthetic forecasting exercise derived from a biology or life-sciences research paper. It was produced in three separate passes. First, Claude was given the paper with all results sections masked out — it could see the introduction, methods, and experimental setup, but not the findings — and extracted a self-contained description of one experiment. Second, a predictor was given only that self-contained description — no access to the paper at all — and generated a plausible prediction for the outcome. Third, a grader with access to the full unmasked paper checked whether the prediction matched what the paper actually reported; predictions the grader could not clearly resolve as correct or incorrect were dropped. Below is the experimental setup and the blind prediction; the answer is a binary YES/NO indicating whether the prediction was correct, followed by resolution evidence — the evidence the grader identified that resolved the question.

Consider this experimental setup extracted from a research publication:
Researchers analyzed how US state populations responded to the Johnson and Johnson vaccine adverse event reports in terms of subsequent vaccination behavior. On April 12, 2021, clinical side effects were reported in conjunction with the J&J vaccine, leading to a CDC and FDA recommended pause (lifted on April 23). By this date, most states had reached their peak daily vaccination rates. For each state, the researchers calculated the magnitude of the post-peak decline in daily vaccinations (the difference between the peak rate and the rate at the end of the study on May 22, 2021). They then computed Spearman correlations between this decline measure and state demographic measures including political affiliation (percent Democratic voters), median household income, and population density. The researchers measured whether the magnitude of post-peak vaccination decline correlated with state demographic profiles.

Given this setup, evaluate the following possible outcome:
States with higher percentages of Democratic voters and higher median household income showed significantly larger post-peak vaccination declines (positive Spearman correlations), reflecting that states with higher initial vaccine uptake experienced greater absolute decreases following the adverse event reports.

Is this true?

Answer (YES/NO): NO